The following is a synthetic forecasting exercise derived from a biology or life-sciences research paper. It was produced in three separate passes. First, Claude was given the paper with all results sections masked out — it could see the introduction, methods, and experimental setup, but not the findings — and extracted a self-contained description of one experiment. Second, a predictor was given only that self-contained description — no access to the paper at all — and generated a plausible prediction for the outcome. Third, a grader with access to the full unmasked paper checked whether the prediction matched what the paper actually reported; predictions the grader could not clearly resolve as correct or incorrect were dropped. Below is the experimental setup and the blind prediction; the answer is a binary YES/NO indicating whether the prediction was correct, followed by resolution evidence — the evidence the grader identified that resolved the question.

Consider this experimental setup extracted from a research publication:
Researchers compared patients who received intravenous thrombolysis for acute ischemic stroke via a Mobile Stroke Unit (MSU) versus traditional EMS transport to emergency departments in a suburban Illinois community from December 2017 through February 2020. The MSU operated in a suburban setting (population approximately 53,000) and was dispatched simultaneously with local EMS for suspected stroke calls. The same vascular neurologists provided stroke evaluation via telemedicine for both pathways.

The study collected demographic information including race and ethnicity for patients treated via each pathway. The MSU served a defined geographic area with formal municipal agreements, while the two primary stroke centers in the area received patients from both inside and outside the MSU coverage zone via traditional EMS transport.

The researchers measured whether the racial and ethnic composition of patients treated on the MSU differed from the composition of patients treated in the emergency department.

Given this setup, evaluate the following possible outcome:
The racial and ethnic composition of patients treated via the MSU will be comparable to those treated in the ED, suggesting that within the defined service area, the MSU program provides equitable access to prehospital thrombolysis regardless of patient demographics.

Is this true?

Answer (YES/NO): NO